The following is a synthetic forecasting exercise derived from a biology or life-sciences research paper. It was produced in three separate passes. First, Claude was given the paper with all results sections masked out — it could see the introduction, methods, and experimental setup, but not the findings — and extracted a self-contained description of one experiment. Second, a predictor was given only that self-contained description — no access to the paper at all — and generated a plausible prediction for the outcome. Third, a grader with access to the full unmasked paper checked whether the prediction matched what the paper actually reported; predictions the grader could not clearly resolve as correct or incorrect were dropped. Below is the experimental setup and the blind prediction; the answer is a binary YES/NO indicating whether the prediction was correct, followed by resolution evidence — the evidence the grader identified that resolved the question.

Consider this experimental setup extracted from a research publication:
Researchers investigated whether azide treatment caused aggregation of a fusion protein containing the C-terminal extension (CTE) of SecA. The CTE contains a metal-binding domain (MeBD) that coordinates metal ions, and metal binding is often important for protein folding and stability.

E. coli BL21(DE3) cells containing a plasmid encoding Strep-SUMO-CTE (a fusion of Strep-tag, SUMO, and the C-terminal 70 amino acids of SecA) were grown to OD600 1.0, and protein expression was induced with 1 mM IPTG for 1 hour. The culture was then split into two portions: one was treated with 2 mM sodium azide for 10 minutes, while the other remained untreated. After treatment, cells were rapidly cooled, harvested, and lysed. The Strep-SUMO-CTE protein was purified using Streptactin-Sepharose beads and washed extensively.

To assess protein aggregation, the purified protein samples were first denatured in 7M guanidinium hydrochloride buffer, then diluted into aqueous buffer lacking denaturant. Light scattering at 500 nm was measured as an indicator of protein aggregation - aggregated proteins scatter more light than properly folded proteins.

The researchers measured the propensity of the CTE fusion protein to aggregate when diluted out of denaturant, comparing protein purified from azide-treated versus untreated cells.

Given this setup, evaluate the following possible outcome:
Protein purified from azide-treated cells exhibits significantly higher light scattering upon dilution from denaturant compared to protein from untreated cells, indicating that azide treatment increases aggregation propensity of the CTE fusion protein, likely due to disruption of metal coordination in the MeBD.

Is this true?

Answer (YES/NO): YES